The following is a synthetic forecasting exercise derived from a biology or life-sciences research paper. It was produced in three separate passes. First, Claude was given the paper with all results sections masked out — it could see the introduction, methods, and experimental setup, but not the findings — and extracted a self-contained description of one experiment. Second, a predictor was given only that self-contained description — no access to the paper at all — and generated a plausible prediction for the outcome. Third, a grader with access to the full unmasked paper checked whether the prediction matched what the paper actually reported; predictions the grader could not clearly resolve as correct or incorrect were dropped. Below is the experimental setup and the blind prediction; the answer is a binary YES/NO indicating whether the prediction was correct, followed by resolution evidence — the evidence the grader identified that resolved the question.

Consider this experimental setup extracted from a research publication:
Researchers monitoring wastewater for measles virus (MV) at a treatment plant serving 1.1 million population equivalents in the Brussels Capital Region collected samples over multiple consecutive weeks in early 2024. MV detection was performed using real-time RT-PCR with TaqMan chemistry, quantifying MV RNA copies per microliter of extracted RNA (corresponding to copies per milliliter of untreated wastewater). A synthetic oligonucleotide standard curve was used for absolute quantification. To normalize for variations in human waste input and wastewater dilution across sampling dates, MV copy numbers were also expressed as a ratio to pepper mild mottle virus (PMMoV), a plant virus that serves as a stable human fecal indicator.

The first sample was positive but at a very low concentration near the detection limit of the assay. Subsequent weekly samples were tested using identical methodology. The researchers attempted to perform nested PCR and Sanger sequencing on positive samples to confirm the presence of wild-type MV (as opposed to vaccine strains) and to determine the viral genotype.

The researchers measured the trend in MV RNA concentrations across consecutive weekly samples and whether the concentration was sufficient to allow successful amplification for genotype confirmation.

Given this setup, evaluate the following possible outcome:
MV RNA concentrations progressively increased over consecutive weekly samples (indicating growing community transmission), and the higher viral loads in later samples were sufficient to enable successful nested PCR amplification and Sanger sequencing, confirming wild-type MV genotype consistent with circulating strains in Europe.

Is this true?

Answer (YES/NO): YES